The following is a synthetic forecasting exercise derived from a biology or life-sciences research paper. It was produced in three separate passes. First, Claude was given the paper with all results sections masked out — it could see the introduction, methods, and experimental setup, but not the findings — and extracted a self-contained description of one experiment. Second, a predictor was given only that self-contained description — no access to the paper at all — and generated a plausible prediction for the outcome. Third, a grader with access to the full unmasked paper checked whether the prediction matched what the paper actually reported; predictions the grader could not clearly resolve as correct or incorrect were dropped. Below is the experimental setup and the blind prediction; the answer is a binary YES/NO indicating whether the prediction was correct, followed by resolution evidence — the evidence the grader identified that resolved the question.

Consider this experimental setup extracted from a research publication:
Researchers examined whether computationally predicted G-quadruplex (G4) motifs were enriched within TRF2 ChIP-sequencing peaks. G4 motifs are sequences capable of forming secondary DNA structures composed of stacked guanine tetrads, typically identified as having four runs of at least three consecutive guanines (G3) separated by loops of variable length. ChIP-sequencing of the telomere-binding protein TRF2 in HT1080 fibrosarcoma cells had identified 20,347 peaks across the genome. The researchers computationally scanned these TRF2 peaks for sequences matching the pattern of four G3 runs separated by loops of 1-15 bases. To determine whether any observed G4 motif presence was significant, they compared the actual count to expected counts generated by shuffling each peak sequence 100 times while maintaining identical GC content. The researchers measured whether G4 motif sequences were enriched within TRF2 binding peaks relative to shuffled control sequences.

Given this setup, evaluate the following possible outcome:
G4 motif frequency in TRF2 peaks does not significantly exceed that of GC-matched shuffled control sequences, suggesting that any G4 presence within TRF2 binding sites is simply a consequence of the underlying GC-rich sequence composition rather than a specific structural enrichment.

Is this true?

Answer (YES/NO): NO